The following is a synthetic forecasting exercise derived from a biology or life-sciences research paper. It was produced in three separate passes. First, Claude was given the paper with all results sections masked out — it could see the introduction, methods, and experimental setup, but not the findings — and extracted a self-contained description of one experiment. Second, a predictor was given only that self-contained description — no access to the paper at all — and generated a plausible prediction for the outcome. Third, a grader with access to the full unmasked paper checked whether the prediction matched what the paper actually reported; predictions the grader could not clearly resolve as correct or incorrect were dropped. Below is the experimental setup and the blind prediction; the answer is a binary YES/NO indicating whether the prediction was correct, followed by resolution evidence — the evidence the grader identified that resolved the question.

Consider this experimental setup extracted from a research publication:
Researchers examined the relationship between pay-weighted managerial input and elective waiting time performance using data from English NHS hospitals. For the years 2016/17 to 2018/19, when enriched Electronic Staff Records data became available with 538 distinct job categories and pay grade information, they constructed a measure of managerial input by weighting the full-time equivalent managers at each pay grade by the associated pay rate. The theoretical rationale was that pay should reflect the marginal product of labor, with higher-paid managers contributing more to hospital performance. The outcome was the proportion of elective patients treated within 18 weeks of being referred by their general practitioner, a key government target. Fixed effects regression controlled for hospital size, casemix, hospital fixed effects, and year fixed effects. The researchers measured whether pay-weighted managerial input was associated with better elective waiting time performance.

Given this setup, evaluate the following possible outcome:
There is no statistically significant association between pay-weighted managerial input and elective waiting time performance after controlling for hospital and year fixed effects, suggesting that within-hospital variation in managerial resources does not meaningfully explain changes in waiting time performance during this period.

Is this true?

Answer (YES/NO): YES